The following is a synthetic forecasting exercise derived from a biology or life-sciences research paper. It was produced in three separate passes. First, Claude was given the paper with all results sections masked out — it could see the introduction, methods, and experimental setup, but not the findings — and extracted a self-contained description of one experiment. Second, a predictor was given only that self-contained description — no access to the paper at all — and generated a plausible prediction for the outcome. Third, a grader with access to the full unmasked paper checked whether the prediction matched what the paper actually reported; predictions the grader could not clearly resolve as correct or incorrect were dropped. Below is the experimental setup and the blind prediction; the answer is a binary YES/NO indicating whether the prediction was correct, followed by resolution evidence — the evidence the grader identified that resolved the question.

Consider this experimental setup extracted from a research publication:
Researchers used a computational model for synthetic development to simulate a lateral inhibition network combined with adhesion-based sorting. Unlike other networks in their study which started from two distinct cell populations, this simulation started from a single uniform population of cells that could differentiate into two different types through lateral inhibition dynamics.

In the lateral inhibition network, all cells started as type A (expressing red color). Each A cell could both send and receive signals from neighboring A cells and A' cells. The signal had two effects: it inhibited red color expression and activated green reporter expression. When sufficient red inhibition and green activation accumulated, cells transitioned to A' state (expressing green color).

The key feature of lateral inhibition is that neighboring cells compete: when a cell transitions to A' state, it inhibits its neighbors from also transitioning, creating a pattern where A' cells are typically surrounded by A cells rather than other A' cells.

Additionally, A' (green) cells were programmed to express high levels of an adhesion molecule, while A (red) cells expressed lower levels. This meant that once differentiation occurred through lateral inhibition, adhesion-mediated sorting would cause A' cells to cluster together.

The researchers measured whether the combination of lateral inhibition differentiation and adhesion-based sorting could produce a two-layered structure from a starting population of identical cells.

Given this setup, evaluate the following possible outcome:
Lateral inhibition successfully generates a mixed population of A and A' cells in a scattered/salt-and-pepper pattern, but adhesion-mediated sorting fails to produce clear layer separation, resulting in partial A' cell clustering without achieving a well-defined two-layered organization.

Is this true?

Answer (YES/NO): NO